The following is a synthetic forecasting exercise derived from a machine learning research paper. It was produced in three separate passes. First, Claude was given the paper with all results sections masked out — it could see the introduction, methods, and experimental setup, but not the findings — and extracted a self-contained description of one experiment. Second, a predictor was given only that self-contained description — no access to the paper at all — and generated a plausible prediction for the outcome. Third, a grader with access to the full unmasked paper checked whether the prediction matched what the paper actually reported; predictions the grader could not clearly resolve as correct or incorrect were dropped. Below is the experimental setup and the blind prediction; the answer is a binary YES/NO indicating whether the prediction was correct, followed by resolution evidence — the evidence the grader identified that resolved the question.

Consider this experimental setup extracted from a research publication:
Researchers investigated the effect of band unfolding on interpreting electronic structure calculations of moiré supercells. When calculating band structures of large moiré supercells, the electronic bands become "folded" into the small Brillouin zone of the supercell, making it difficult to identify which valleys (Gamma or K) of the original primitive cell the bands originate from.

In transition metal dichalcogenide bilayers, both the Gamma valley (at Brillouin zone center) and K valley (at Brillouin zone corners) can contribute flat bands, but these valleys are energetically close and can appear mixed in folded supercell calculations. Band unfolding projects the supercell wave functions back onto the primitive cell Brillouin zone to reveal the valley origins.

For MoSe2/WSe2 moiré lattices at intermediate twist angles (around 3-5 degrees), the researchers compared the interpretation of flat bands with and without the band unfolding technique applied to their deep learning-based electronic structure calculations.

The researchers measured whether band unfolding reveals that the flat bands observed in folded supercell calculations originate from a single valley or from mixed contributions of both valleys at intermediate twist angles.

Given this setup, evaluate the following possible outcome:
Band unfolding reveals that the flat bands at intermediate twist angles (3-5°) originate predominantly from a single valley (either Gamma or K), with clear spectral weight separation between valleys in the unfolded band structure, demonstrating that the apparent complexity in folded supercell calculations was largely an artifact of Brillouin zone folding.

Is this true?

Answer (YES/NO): YES